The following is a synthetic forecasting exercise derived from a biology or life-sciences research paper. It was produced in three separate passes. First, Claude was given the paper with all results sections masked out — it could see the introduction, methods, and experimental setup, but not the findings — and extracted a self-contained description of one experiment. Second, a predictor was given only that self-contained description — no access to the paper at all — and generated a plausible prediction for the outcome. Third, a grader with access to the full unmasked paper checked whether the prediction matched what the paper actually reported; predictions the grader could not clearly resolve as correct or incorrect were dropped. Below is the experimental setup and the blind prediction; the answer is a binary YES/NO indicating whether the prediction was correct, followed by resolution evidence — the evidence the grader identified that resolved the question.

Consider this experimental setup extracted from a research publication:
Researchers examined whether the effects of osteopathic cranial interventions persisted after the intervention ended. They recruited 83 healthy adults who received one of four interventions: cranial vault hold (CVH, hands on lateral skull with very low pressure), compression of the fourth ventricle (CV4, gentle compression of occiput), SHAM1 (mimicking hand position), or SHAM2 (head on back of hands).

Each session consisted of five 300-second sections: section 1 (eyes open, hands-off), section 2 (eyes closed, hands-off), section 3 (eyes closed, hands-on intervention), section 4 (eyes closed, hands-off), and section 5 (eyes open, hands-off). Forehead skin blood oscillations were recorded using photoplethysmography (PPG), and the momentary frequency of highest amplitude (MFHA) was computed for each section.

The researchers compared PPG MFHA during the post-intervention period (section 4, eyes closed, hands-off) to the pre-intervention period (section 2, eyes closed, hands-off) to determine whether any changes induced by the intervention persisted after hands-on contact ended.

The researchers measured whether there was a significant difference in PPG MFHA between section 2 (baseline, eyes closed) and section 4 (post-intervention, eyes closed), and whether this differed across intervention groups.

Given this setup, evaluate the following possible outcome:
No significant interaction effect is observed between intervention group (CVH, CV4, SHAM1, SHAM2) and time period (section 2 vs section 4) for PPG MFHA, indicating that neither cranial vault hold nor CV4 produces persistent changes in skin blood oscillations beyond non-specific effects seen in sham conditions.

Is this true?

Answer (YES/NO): YES